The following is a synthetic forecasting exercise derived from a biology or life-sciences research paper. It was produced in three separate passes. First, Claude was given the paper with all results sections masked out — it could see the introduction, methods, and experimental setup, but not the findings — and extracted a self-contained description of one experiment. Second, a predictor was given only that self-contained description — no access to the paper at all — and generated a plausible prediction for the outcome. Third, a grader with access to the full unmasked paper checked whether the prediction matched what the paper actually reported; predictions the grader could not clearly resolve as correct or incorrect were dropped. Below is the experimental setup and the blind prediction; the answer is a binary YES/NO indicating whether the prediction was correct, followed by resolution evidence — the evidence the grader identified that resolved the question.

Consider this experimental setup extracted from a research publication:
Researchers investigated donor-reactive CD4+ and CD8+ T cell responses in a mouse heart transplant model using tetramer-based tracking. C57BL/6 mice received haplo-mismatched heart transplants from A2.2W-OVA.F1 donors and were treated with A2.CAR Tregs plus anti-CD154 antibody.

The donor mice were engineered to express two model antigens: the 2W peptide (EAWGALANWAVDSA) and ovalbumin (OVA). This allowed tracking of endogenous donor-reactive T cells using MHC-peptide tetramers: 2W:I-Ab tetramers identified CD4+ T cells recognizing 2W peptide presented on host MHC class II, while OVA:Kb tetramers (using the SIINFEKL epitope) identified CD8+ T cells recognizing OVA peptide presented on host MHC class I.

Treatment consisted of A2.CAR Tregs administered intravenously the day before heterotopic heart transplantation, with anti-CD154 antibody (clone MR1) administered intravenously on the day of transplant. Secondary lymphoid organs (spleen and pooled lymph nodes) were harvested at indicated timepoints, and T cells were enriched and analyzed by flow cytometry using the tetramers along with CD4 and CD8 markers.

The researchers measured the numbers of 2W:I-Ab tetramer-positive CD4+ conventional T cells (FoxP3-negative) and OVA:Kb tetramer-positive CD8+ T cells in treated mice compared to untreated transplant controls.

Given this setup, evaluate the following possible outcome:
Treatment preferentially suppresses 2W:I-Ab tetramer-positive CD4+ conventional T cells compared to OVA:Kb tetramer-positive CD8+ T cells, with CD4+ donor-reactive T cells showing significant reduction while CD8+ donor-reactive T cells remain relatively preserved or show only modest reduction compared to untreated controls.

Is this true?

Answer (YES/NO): NO